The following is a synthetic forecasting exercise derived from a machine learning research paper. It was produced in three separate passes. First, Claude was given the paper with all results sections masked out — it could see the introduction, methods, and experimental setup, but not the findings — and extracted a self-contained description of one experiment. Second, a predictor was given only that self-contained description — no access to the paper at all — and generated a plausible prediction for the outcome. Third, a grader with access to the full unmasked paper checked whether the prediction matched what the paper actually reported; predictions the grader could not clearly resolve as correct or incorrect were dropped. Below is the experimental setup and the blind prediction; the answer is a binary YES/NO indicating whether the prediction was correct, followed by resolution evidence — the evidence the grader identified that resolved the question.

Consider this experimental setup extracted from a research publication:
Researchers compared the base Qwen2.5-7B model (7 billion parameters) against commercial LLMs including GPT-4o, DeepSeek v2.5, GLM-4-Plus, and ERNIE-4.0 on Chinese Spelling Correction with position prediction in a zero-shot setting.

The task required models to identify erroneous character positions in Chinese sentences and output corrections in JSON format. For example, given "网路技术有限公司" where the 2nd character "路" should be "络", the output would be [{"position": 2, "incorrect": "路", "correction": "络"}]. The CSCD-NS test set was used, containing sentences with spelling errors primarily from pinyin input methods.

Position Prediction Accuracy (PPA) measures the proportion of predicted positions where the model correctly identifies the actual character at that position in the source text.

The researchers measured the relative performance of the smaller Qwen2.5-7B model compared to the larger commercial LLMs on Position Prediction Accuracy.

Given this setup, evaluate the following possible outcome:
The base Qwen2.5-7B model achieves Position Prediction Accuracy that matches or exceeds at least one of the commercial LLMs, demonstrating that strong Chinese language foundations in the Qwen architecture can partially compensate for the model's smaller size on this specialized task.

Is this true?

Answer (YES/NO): YES